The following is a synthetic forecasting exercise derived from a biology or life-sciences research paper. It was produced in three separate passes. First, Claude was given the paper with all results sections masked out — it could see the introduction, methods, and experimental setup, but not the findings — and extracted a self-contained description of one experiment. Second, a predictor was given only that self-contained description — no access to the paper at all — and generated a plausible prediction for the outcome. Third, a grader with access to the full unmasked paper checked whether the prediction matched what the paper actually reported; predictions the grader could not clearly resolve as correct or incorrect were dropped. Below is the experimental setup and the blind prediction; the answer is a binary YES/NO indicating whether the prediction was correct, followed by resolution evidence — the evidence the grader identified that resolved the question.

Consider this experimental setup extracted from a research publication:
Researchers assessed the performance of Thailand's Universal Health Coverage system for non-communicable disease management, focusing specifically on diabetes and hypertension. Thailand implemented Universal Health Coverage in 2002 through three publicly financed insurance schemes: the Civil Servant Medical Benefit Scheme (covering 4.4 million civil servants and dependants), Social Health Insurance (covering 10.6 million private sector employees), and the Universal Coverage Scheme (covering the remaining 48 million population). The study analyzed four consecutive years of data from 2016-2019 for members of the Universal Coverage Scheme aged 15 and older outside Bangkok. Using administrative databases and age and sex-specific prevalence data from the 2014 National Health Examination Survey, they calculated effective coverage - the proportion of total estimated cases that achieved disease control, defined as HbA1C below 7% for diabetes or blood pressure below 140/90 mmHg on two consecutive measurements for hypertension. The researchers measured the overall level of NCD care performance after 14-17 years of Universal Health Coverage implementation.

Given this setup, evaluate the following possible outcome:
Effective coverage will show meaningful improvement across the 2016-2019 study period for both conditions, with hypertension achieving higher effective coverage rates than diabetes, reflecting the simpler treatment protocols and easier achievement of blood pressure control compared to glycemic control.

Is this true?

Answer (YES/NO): NO